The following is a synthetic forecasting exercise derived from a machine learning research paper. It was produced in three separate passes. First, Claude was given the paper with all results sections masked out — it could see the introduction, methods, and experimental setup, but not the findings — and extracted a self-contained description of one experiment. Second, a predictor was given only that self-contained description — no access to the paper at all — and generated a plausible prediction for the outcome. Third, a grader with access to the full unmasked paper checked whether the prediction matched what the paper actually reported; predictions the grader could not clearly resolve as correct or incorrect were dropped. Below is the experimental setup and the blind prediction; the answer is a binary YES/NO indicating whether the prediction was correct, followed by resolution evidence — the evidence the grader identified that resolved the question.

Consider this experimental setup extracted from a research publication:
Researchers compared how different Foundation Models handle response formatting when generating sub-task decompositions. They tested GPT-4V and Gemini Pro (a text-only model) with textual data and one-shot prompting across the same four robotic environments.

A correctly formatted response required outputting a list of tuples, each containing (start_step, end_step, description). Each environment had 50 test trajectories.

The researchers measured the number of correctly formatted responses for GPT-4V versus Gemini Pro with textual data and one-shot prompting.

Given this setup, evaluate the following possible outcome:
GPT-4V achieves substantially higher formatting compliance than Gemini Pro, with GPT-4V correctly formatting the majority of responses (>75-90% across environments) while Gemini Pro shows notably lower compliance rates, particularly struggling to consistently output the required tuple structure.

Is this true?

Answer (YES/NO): NO